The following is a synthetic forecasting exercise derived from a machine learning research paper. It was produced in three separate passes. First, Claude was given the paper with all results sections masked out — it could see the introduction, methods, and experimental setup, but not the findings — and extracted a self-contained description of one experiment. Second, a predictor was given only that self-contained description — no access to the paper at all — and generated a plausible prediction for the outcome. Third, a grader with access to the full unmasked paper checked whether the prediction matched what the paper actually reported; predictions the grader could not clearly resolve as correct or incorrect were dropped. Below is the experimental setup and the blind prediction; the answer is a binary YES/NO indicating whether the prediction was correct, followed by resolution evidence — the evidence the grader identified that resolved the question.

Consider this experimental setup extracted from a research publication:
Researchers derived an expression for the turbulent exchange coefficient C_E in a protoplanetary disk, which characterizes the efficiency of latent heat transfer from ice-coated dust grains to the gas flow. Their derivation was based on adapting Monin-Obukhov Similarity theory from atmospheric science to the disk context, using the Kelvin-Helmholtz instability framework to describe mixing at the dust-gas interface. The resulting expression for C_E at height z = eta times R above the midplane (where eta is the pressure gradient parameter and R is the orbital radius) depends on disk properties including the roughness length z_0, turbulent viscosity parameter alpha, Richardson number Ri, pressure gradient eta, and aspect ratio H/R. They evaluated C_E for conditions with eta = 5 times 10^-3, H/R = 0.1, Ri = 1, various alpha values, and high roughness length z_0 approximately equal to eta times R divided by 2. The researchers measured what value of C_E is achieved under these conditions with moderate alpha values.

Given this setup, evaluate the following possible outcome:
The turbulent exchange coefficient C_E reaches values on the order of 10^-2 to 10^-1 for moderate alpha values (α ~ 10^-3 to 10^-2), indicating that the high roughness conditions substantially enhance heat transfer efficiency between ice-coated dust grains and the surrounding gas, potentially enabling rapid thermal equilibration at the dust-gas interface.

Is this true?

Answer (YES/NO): YES